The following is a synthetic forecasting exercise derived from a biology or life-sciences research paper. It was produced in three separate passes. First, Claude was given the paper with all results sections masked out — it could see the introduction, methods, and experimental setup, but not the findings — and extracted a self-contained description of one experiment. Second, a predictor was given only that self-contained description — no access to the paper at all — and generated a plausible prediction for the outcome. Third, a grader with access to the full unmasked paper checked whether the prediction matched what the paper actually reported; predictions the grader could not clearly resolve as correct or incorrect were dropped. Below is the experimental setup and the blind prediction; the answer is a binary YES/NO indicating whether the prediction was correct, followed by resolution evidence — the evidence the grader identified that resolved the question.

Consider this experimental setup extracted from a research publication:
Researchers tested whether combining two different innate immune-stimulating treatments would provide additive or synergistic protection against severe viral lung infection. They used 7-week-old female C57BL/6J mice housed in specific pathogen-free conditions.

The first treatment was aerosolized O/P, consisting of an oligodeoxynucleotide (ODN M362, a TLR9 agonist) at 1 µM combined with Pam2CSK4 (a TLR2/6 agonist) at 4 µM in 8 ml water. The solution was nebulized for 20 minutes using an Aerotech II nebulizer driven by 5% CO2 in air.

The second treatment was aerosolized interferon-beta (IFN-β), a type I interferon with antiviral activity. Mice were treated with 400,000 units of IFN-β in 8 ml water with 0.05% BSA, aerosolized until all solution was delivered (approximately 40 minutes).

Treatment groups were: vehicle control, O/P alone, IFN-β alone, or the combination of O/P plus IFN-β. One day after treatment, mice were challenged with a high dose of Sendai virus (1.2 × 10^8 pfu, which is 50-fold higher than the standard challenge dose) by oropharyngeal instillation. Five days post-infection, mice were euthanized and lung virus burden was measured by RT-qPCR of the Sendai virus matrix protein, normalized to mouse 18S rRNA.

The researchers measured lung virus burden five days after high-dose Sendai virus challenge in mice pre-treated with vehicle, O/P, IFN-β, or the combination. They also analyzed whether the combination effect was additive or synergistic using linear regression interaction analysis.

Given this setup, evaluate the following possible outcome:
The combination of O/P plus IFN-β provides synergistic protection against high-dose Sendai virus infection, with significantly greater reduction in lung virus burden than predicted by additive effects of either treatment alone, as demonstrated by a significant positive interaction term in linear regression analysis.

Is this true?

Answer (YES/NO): NO